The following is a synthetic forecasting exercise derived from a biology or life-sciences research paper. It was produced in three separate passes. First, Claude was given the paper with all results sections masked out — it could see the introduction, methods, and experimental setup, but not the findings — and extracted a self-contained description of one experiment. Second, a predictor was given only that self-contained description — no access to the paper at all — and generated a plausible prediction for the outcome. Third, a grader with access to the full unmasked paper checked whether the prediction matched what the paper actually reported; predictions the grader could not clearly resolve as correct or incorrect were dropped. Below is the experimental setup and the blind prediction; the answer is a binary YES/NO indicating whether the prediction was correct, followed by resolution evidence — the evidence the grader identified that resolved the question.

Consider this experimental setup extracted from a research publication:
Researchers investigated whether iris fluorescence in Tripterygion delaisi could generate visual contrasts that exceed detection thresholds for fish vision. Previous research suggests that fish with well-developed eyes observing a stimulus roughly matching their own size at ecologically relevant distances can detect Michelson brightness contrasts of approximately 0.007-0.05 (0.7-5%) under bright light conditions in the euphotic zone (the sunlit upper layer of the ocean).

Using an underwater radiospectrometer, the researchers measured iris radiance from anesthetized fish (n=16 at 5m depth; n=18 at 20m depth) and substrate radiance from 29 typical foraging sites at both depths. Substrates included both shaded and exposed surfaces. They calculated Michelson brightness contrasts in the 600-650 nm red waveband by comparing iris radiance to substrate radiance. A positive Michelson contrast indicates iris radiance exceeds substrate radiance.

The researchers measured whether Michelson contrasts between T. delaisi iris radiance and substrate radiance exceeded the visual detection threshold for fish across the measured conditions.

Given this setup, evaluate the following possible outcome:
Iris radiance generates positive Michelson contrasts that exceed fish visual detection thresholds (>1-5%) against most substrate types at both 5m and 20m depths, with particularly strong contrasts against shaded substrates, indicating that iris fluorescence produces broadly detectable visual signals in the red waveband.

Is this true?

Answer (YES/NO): NO